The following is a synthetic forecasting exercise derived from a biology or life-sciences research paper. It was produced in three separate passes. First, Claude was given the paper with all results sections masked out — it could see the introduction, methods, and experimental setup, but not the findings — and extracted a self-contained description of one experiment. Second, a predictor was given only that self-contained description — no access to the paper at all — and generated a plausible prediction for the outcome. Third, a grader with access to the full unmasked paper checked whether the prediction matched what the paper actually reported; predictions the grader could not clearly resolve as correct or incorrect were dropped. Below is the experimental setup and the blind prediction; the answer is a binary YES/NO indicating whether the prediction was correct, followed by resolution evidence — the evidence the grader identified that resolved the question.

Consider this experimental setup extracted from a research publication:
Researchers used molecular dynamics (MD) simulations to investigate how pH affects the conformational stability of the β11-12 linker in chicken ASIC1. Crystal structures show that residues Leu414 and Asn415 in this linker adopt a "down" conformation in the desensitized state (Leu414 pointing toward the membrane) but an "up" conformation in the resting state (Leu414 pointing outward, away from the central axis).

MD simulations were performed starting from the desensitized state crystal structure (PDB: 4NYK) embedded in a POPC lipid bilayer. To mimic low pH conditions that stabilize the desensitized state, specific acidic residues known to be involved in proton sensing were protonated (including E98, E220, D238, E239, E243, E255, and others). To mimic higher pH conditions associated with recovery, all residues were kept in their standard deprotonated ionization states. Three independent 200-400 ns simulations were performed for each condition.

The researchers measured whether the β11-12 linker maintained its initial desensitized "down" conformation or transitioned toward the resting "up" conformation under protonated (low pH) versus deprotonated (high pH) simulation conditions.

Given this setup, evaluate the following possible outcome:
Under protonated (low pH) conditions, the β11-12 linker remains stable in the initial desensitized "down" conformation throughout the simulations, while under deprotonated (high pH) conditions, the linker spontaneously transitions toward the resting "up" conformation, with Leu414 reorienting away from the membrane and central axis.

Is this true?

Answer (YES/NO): NO